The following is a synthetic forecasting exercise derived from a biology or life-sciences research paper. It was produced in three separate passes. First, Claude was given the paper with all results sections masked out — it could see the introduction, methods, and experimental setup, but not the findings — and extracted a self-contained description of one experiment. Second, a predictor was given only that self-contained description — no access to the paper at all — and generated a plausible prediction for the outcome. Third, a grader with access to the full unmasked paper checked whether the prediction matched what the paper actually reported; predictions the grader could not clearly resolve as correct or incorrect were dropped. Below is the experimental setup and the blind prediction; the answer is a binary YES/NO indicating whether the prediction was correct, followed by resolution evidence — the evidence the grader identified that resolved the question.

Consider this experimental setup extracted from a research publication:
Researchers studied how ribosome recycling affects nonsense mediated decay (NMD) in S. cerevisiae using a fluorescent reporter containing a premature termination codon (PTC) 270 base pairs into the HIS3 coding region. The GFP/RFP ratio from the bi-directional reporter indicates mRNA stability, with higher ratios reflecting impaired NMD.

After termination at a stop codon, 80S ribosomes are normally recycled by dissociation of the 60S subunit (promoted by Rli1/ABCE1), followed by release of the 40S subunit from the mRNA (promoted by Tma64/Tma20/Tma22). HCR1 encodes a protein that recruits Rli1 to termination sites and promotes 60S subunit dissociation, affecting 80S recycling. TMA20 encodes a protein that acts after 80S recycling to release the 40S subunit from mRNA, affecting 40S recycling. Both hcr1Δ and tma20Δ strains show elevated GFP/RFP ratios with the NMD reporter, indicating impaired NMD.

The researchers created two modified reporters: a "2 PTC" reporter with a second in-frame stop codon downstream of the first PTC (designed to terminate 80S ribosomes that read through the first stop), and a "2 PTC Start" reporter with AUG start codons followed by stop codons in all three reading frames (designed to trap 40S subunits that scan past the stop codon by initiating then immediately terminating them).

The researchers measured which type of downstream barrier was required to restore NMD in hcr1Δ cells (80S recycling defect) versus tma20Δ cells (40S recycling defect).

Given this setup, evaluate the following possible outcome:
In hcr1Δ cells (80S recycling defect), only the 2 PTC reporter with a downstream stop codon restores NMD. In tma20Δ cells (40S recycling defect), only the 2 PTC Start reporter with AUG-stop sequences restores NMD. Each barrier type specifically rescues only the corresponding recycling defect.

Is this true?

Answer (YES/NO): NO